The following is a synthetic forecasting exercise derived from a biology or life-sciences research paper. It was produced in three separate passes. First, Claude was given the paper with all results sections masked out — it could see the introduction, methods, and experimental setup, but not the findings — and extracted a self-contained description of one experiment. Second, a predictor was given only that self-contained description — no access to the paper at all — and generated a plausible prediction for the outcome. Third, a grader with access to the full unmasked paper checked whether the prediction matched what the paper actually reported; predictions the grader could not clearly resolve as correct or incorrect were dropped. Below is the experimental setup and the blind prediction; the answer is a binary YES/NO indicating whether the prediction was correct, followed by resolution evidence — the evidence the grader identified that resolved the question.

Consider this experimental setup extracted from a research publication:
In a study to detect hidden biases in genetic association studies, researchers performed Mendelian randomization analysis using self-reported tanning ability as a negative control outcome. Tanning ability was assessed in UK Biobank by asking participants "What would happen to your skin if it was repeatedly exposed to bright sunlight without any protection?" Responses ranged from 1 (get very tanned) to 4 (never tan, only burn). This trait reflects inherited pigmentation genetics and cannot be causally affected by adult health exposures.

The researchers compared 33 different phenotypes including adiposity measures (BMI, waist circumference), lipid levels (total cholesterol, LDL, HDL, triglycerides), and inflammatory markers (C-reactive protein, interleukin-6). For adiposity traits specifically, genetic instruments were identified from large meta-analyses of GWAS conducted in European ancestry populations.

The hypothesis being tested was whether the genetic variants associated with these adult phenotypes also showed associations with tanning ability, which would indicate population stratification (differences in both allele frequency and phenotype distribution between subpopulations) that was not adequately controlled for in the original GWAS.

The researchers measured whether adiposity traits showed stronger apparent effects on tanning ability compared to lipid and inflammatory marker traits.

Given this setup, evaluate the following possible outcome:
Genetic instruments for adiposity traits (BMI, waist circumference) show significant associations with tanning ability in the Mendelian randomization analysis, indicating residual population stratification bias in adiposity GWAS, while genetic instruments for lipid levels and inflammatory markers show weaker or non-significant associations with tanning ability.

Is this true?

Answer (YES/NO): NO